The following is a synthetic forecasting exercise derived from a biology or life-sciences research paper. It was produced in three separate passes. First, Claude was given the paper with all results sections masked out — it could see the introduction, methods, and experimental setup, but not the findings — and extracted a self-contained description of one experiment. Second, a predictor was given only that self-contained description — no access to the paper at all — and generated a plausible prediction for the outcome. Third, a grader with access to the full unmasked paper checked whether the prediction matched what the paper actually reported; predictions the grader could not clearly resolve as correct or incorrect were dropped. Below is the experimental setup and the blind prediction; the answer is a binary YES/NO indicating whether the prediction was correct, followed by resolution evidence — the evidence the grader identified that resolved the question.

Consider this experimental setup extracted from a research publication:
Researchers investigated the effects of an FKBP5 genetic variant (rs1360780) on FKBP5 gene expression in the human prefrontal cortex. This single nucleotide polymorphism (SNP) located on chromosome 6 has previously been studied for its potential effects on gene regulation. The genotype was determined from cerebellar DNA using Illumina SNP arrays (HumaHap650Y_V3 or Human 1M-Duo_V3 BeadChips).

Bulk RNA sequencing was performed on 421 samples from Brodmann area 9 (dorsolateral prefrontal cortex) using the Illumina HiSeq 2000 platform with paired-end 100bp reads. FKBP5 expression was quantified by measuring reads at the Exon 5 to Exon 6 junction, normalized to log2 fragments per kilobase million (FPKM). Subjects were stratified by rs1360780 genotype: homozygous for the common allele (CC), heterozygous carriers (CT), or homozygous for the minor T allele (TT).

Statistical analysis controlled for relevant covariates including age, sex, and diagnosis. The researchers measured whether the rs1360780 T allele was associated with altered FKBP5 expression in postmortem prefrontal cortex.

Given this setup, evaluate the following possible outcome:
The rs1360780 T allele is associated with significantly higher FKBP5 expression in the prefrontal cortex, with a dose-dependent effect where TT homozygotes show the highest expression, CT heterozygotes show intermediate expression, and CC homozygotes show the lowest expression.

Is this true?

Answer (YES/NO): NO